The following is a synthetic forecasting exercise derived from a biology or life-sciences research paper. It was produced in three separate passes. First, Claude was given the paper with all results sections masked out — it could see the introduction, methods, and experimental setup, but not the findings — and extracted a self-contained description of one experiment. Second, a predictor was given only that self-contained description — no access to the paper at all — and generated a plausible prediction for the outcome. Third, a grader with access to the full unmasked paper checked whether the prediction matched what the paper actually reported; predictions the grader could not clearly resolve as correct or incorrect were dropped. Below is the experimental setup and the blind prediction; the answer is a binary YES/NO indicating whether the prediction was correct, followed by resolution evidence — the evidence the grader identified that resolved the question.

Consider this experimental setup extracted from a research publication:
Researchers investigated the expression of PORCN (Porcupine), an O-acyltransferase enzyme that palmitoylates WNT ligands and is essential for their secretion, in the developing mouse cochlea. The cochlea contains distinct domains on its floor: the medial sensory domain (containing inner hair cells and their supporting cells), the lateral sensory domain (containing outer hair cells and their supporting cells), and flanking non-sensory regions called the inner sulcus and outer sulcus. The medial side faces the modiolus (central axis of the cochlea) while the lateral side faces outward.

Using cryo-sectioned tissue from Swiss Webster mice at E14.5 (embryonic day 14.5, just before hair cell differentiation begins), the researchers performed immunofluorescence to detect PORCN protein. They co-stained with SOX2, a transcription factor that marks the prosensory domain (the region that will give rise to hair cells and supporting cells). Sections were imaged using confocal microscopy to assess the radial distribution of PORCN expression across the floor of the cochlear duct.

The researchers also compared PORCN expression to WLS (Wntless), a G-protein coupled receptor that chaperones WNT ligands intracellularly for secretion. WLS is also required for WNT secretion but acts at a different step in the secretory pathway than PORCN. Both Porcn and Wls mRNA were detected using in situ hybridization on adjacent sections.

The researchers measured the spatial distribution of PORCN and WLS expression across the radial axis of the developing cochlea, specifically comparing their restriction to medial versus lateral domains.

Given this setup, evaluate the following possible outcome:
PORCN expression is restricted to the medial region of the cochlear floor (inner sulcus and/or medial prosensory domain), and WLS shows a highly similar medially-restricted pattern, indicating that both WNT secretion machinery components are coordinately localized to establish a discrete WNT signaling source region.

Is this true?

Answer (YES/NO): NO